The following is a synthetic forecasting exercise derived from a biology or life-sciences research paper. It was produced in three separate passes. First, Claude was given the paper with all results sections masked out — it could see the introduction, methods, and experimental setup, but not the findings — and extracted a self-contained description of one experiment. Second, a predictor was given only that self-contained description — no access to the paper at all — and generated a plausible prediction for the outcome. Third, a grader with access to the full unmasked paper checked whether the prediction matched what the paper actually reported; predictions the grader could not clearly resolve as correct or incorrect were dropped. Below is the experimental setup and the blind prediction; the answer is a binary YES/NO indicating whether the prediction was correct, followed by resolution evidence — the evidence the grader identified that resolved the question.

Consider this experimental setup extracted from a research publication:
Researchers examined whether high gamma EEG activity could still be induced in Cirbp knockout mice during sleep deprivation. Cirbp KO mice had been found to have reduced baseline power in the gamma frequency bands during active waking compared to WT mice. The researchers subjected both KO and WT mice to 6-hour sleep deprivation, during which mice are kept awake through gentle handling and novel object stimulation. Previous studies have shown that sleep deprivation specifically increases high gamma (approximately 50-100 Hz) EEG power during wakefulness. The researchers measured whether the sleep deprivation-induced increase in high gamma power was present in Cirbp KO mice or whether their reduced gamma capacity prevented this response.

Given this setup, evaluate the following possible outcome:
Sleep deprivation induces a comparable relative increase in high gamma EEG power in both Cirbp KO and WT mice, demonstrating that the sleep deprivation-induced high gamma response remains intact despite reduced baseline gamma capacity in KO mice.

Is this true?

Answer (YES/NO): YES